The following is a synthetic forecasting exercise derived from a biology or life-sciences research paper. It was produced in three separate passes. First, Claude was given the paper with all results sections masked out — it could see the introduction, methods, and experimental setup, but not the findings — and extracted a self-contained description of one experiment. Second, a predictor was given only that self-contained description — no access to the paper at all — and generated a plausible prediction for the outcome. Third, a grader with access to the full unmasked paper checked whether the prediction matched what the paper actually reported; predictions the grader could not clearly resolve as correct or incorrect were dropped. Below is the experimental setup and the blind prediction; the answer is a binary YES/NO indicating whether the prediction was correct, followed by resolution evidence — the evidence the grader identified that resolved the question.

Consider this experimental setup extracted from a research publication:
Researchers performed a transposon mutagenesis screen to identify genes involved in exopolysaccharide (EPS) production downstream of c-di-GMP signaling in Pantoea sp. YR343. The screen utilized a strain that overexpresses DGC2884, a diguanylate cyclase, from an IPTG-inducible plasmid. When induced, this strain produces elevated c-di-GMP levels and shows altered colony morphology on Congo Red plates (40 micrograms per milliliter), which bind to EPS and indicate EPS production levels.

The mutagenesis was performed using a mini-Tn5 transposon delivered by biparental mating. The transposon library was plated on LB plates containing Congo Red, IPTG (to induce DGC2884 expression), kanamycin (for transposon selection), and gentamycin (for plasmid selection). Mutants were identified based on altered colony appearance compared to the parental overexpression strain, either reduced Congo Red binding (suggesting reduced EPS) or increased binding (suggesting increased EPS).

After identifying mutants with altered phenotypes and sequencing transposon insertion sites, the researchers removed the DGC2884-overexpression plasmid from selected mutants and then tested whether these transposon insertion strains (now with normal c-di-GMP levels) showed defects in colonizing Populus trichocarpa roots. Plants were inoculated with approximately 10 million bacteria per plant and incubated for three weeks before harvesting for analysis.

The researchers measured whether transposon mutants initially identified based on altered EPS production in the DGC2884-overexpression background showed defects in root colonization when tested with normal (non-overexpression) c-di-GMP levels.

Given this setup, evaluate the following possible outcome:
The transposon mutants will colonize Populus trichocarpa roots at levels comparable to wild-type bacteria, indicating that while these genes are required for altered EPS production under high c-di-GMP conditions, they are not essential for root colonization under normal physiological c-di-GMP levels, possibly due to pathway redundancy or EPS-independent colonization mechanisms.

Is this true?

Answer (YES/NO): NO